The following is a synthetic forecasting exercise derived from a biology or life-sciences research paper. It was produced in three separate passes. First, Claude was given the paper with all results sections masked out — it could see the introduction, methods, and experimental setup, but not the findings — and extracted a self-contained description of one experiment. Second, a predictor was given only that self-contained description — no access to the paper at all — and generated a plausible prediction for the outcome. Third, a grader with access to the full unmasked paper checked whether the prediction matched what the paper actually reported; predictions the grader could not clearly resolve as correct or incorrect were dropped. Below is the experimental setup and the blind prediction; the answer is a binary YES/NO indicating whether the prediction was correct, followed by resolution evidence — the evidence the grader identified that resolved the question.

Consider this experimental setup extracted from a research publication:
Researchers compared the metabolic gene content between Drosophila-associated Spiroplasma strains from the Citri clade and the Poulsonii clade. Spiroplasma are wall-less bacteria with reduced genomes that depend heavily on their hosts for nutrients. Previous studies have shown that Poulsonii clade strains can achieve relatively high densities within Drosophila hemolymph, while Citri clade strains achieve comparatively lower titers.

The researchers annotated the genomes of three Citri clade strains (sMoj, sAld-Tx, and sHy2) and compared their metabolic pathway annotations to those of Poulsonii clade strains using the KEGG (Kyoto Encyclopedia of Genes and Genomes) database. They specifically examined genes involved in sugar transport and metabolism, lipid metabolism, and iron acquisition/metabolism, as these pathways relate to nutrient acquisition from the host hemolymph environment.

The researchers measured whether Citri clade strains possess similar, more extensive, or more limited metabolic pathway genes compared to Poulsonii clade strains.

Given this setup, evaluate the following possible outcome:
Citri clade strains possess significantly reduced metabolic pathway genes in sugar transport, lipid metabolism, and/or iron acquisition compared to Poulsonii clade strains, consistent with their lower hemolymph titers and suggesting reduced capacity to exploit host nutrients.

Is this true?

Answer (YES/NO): YES